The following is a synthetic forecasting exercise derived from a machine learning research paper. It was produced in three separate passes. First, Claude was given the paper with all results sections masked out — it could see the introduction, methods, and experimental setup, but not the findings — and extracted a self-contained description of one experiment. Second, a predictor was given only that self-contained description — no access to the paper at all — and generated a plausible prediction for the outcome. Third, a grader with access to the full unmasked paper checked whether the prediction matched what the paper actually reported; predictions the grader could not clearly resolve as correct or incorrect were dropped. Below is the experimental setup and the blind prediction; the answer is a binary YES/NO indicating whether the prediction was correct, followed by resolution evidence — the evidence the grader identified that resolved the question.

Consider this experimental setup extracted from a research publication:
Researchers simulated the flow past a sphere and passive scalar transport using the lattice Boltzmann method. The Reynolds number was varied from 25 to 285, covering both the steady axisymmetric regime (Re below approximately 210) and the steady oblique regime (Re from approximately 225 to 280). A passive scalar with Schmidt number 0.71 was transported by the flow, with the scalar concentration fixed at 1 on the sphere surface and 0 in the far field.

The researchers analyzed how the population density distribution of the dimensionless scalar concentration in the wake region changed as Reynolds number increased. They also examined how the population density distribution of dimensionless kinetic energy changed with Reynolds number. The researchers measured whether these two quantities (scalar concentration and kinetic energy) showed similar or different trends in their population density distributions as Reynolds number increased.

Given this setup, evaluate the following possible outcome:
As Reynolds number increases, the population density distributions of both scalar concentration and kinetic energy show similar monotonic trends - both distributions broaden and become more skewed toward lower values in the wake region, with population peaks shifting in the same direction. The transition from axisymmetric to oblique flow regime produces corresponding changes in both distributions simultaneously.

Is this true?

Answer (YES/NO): NO